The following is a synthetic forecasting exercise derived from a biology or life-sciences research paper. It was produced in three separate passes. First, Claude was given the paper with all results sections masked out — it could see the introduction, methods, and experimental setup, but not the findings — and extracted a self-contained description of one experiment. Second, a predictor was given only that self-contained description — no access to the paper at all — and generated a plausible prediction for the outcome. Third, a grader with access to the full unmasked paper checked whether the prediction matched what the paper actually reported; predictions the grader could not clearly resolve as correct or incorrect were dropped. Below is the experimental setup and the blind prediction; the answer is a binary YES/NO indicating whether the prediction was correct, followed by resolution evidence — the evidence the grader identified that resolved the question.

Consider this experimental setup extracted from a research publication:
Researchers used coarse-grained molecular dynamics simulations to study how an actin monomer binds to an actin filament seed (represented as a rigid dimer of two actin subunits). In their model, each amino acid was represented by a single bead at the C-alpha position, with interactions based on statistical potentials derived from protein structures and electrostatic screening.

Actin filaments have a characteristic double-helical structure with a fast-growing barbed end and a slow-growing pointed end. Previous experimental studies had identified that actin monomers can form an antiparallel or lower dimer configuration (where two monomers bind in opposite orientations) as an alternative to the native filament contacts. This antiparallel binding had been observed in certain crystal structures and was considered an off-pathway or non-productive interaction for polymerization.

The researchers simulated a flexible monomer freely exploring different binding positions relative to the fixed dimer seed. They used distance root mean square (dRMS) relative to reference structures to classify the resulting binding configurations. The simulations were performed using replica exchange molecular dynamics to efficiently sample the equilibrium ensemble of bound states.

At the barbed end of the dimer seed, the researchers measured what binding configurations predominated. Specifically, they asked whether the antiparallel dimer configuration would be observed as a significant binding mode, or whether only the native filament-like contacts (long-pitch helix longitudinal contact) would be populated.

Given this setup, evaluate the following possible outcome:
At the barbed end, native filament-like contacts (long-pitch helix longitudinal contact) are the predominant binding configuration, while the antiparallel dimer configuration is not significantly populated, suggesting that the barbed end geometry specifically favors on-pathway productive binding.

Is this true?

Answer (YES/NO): NO